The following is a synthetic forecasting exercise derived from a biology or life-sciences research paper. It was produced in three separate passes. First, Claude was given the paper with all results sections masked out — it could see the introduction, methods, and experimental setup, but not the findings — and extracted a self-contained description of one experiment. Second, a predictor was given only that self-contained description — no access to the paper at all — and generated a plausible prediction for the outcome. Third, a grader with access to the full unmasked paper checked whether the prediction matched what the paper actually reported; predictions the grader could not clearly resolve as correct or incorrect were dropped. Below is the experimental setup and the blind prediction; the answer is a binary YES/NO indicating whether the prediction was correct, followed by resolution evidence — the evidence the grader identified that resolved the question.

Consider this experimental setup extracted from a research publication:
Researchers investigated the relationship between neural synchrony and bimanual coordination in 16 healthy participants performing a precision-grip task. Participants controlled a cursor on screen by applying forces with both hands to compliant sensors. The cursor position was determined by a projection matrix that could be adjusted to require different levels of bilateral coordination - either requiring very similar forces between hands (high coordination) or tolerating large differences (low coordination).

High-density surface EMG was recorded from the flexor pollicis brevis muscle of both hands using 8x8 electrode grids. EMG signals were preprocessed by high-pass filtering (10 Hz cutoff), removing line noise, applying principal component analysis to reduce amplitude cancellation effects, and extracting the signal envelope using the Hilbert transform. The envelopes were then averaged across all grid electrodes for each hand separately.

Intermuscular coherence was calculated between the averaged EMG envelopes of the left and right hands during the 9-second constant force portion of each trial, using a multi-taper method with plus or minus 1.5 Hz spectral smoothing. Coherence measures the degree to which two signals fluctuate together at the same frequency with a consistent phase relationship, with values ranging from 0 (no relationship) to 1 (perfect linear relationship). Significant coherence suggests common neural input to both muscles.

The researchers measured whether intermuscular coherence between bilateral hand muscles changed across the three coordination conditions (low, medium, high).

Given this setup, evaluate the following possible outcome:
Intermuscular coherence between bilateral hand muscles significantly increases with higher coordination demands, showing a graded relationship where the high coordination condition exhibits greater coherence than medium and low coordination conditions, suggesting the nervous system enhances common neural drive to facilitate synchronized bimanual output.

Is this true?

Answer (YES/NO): YES